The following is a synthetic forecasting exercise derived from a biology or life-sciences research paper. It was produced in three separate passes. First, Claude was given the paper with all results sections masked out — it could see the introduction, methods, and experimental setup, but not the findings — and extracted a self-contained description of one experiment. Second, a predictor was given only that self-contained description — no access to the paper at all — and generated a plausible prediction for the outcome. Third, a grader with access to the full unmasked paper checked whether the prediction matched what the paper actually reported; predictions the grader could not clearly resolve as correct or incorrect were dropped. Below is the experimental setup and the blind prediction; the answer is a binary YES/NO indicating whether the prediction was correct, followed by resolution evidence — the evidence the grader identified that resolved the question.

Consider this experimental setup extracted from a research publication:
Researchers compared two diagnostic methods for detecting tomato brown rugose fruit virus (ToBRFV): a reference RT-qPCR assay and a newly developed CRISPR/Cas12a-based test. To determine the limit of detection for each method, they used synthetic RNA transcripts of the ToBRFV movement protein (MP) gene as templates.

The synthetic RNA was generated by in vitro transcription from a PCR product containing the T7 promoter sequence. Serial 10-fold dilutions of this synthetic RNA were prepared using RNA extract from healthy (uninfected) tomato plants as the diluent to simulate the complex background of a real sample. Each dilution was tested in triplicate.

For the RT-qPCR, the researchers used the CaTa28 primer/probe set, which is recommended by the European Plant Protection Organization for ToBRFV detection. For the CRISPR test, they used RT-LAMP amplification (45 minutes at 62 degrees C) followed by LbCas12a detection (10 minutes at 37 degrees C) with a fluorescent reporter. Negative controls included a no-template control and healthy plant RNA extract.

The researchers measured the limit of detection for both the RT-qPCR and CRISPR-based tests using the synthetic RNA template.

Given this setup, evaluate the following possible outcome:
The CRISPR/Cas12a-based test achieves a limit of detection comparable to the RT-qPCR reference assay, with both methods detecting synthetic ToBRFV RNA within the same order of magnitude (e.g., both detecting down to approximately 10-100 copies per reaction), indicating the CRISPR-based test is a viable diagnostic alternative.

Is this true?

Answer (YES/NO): YES